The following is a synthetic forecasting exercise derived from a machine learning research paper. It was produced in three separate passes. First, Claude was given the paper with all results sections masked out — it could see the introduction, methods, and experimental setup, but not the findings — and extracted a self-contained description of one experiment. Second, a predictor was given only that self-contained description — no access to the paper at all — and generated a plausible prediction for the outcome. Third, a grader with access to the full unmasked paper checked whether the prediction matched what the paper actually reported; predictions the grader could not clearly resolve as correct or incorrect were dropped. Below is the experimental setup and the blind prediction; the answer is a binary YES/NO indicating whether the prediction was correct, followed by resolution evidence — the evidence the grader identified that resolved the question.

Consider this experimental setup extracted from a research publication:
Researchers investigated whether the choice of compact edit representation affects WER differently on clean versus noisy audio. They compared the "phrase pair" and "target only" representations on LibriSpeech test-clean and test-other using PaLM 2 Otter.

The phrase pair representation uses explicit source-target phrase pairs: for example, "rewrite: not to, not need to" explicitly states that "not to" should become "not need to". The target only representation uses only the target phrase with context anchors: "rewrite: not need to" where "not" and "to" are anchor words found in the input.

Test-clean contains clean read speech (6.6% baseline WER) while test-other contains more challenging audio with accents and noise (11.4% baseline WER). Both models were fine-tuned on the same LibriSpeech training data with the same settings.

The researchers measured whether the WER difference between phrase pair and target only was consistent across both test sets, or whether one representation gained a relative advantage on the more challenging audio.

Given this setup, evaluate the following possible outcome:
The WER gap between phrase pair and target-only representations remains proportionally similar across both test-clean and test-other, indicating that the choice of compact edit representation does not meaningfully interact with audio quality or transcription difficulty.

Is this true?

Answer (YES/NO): NO